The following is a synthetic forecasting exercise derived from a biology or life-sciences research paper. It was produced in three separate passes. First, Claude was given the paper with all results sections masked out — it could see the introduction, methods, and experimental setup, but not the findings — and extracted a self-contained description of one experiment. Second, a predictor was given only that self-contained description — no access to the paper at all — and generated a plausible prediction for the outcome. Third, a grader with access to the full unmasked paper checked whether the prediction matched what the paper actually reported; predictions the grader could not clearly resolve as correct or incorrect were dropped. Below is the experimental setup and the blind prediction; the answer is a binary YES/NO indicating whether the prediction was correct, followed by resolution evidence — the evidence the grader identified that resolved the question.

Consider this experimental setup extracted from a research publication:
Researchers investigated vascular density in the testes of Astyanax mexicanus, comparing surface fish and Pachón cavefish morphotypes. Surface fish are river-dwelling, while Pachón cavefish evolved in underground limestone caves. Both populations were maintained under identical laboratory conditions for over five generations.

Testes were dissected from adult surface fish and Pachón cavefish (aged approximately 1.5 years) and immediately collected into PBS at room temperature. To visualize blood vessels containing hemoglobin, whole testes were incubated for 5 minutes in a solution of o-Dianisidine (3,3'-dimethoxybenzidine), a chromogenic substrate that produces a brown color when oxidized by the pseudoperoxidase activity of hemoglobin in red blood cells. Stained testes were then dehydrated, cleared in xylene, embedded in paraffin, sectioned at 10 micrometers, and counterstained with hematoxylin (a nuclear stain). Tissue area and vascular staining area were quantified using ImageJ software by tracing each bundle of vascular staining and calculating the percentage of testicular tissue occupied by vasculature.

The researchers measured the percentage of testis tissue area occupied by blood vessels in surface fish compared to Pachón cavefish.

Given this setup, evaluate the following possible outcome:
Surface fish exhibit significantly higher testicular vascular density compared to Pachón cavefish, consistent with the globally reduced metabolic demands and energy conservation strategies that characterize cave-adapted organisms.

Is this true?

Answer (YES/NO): NO